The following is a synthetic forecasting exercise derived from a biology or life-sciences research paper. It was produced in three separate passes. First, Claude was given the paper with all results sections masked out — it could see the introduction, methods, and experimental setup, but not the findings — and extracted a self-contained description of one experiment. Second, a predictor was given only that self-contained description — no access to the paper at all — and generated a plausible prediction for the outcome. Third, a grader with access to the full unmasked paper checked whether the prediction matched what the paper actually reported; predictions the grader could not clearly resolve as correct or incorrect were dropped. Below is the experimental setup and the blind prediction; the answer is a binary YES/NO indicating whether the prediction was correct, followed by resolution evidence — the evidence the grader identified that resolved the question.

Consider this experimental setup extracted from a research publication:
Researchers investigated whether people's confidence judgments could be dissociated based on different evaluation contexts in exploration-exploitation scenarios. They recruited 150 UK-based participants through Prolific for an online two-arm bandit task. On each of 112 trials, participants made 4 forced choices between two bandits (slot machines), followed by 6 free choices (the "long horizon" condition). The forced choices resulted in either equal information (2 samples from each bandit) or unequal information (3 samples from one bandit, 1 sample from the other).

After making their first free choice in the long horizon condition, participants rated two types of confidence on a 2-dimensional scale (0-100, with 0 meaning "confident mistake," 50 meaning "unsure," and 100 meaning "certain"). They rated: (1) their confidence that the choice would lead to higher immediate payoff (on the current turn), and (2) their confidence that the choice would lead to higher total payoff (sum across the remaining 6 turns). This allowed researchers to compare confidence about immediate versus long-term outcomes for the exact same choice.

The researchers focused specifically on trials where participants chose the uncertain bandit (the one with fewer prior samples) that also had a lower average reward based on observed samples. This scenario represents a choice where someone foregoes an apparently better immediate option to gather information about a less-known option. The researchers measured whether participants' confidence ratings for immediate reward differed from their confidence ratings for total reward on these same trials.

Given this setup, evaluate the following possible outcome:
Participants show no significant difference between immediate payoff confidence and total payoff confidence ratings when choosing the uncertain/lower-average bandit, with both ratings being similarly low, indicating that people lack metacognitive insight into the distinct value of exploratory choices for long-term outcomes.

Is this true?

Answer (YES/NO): YES